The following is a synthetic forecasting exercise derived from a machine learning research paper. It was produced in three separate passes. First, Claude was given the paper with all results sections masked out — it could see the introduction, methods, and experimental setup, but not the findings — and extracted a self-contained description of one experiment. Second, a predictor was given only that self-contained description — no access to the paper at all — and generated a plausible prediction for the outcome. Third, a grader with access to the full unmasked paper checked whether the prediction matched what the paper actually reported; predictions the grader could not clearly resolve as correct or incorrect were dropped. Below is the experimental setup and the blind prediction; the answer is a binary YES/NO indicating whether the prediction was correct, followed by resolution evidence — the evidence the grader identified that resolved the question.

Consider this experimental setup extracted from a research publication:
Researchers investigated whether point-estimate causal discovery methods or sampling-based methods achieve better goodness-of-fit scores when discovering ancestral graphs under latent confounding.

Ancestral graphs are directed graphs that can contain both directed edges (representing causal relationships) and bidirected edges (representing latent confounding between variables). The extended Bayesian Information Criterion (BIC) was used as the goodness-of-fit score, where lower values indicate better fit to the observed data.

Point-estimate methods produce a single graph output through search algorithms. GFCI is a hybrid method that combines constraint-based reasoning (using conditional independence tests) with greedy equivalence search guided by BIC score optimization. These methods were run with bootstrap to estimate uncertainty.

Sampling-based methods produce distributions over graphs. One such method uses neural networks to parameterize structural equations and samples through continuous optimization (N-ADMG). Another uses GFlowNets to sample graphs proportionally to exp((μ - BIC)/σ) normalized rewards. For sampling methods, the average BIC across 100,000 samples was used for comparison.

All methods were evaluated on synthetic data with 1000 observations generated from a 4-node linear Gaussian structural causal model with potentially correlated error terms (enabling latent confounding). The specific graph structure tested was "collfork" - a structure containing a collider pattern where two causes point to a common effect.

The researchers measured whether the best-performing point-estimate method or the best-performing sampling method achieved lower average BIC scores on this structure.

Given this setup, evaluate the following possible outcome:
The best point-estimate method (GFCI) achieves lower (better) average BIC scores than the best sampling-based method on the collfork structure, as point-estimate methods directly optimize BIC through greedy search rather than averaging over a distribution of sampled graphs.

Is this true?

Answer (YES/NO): YES